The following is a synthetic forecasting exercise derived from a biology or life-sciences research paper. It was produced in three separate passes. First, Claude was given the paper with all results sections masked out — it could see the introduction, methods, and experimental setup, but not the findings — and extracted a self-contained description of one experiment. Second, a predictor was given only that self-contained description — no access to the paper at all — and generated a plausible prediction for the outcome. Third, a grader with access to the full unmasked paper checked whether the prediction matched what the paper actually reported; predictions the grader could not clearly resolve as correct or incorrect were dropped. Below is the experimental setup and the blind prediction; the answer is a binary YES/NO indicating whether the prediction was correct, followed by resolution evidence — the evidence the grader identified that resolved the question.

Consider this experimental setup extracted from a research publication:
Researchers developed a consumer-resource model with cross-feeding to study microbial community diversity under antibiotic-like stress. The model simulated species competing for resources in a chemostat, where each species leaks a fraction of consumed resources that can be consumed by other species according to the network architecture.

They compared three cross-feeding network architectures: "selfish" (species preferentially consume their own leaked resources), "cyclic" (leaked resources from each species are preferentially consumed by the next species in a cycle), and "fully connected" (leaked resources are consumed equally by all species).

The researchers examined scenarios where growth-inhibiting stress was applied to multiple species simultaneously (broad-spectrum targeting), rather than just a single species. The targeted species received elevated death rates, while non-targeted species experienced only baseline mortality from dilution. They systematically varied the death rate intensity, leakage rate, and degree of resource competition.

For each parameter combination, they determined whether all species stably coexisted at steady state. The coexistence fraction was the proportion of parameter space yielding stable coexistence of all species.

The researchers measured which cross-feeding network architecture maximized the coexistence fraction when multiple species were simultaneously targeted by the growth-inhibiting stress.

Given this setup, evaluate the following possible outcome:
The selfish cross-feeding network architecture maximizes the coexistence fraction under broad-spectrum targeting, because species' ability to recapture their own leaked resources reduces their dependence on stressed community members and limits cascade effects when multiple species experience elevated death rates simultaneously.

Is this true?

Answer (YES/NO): NO